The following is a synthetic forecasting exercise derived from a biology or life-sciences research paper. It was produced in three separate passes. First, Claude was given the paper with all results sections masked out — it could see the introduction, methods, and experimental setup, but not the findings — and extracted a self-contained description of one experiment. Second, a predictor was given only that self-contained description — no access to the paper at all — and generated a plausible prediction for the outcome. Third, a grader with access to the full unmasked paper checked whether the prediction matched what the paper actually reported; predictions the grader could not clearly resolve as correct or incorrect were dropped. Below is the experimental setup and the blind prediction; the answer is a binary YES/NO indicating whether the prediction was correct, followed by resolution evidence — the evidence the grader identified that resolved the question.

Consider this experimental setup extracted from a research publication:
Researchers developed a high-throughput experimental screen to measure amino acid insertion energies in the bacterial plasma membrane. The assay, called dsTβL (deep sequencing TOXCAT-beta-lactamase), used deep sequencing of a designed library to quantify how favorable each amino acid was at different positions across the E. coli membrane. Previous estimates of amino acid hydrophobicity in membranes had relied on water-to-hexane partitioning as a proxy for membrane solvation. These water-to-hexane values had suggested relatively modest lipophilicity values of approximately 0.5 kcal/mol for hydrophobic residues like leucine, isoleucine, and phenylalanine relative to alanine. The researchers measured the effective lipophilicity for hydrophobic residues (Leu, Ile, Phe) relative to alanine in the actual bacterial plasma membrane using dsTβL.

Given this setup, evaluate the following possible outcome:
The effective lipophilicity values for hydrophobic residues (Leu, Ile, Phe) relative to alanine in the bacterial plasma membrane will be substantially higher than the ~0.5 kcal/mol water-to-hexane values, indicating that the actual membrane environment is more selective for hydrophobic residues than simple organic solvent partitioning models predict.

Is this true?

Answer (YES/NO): YES